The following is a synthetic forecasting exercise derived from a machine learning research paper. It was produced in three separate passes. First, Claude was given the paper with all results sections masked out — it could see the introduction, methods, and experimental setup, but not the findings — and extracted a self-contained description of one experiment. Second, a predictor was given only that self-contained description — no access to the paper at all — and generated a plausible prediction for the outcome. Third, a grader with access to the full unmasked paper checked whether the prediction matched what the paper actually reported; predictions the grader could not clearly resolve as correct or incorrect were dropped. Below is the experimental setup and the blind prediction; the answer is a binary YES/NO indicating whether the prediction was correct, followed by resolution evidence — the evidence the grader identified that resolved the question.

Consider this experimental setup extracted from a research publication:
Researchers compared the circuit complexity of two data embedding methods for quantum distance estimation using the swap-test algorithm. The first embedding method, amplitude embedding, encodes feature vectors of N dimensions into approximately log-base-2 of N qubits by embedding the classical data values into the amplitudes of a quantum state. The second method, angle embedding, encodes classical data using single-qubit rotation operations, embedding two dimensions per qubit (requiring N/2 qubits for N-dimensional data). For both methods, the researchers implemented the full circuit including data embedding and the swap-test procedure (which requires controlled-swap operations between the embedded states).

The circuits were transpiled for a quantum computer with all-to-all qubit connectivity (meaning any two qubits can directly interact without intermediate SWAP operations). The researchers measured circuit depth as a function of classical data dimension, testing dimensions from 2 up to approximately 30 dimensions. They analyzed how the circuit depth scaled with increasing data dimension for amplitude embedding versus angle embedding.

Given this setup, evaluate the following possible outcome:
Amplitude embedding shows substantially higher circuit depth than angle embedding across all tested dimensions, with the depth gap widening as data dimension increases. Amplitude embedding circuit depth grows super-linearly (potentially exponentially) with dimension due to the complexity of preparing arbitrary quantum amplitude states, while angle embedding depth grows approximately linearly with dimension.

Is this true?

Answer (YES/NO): NO